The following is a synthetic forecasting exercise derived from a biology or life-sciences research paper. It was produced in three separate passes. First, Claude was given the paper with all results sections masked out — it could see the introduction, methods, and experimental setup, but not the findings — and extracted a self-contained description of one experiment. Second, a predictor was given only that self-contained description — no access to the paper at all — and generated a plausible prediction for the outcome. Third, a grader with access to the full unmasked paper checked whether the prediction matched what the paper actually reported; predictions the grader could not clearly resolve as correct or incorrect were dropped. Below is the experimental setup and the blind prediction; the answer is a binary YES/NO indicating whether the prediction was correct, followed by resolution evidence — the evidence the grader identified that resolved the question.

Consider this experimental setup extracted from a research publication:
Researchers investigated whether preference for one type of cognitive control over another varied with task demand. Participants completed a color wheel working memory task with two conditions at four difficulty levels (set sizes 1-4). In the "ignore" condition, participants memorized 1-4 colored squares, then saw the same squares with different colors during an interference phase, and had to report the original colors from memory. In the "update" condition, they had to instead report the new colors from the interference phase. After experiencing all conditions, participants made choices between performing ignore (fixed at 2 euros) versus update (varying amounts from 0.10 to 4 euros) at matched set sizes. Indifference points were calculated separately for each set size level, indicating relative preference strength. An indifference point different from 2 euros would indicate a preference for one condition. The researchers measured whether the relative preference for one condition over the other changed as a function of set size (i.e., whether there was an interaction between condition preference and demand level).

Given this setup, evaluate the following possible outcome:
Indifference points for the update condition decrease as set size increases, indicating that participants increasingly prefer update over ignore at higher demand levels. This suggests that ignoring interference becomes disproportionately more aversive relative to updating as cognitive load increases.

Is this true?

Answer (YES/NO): NO